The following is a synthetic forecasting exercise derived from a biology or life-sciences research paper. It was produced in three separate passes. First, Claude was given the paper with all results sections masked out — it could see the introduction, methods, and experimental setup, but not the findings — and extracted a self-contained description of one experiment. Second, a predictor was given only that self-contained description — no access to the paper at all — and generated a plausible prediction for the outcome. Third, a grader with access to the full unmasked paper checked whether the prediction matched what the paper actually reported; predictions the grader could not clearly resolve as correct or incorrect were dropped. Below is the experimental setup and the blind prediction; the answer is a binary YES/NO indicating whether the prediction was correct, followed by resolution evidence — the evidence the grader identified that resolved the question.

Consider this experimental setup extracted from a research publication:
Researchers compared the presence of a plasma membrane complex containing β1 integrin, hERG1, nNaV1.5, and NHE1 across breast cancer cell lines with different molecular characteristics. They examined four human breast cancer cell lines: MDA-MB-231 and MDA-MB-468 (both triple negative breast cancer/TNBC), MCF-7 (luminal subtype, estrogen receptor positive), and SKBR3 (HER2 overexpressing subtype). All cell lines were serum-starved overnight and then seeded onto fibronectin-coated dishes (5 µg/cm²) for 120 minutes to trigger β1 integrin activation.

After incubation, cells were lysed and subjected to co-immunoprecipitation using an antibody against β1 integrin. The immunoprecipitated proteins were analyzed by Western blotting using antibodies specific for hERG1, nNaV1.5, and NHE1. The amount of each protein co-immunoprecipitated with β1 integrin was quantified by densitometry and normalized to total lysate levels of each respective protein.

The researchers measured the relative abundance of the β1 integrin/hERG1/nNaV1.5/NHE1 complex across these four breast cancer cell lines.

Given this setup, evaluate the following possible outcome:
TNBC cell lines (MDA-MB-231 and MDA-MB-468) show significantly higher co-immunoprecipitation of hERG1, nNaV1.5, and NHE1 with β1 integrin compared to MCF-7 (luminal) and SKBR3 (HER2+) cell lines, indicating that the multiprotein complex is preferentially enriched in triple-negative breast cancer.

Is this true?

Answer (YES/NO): YES